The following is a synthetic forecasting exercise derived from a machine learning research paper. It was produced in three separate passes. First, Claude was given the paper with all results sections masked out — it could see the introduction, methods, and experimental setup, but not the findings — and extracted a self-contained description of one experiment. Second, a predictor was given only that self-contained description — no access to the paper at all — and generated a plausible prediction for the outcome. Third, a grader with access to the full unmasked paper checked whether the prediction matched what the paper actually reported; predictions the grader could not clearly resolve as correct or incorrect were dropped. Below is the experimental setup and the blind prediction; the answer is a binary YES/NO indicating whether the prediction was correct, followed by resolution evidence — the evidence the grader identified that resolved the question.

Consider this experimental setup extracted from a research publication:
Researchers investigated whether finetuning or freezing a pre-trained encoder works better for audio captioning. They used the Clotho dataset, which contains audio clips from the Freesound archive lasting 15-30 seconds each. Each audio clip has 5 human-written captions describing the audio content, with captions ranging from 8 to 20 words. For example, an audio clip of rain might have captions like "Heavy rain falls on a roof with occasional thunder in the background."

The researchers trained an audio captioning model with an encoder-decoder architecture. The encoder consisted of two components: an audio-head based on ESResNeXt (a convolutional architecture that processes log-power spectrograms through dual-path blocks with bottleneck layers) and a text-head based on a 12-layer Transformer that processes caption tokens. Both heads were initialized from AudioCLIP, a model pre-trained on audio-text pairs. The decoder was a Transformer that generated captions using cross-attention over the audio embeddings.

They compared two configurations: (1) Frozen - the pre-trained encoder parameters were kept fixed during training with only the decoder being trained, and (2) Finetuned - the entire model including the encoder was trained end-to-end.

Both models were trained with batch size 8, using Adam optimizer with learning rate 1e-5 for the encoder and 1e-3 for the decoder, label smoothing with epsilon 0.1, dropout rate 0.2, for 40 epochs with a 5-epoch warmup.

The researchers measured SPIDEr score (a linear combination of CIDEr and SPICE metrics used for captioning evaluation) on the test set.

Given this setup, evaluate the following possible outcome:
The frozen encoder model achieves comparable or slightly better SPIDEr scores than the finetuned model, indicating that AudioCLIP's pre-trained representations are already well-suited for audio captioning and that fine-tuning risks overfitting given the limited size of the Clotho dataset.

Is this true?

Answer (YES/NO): NO